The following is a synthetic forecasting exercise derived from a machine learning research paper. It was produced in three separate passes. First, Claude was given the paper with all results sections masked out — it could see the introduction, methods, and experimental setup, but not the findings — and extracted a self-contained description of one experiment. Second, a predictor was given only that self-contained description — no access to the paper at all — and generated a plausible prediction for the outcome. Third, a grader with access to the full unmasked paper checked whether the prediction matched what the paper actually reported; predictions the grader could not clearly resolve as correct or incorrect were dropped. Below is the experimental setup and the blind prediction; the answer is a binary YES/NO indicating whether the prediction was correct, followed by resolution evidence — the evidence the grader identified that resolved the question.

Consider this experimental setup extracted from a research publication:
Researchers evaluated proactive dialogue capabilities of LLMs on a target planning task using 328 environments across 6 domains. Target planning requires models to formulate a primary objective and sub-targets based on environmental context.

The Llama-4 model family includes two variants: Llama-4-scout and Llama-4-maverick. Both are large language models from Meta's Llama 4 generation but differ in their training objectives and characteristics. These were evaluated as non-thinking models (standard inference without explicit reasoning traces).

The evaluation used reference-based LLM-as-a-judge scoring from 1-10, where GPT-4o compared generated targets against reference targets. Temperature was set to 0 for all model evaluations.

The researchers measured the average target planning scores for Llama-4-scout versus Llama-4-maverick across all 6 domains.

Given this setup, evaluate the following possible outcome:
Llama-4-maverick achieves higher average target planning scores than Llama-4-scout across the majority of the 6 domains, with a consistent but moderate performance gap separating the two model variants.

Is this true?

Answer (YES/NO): NO